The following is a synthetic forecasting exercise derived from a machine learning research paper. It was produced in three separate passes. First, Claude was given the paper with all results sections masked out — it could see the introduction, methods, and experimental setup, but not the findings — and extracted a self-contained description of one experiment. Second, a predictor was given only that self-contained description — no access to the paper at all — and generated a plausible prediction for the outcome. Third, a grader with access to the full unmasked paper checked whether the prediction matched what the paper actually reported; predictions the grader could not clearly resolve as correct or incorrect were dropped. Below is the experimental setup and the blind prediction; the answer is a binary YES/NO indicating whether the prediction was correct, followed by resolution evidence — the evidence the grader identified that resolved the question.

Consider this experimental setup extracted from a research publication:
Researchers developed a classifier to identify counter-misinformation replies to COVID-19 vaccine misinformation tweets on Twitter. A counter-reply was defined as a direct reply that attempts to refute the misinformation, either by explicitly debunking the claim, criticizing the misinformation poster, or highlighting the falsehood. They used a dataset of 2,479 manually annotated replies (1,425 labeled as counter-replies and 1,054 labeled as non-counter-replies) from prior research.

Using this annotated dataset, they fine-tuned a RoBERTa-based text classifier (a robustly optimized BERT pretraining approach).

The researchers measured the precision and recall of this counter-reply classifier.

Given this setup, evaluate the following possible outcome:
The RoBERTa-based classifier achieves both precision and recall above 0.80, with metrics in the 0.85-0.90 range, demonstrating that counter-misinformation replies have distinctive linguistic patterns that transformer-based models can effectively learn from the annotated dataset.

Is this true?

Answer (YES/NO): NO